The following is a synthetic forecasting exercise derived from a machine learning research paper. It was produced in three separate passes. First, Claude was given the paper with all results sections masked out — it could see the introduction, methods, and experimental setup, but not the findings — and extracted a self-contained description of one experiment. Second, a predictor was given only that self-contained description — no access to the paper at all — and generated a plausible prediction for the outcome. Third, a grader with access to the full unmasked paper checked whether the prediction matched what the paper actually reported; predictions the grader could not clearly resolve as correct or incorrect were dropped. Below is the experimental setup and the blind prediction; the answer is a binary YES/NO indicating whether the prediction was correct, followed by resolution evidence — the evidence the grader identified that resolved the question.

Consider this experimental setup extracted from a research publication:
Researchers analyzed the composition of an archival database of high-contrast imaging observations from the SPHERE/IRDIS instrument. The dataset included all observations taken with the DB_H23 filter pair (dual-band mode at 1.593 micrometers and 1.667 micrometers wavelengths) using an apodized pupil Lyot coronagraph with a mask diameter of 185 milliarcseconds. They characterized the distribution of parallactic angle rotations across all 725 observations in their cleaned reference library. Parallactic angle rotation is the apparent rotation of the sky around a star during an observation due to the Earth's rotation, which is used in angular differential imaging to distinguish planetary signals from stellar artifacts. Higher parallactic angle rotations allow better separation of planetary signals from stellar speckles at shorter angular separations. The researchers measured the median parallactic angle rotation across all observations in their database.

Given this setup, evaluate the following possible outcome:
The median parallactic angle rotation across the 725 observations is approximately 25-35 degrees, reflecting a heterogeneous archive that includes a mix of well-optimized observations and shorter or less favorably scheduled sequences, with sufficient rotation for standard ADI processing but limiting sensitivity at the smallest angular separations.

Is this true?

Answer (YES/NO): YES